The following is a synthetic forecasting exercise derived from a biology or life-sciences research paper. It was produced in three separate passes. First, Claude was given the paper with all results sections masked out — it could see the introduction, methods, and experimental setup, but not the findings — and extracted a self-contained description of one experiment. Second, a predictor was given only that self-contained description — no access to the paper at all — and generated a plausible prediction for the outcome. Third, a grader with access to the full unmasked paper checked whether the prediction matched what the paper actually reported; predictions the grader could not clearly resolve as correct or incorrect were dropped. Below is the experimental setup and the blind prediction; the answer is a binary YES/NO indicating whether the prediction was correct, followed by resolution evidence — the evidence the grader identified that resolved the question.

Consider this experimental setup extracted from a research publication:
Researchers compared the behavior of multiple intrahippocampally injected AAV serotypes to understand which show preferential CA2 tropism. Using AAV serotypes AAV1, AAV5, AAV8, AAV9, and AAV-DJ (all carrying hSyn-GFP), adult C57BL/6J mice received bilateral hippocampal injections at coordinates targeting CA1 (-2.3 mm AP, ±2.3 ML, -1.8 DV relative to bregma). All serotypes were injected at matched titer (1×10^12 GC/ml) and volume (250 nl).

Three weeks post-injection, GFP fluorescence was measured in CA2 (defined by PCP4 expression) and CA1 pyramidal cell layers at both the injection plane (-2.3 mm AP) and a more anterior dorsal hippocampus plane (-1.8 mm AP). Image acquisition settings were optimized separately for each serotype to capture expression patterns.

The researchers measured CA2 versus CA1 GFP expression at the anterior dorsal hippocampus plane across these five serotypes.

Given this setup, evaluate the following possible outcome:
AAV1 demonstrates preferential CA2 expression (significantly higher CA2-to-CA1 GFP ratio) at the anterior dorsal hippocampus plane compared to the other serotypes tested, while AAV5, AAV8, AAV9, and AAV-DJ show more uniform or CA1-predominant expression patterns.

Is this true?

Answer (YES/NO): NO